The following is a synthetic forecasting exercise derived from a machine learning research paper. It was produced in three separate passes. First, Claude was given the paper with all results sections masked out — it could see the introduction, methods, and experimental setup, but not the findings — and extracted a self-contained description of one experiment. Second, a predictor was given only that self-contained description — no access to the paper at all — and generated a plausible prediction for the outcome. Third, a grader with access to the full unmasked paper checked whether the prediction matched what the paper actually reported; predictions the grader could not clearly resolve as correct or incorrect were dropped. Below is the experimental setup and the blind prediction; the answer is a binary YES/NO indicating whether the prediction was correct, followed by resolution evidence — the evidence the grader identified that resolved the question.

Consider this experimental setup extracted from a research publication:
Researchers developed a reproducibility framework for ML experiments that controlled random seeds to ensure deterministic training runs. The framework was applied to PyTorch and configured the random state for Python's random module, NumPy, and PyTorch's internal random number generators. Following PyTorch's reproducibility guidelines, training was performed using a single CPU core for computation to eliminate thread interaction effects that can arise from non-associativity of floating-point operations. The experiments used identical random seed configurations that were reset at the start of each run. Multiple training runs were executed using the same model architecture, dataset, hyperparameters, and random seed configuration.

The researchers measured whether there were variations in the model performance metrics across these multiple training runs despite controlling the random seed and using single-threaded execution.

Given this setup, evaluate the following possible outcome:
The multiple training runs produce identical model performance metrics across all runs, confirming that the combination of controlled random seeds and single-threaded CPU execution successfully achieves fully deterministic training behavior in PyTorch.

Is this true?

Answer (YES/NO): NO